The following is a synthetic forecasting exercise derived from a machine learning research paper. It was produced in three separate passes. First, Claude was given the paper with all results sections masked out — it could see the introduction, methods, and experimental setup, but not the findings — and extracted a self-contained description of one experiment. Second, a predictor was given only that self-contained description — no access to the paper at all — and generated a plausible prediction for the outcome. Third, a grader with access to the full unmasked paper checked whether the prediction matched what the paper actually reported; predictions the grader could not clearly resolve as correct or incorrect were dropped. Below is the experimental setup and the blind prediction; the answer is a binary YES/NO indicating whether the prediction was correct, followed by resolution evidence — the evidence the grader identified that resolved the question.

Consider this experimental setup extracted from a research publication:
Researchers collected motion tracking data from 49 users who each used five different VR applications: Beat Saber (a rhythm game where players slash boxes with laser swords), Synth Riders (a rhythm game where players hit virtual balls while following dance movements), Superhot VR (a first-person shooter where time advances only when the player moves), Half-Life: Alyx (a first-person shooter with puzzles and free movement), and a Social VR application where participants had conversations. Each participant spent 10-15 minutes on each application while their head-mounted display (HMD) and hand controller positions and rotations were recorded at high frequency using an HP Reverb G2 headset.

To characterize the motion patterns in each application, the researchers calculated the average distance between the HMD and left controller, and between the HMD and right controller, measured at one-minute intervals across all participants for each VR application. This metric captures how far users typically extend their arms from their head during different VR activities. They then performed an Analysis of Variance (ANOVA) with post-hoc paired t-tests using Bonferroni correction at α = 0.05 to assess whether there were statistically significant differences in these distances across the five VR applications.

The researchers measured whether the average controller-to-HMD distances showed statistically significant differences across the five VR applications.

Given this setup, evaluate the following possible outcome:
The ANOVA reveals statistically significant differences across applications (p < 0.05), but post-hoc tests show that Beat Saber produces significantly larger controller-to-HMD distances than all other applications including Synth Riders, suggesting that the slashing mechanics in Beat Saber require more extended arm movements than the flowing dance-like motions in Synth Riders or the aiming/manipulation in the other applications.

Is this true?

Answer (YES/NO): YES